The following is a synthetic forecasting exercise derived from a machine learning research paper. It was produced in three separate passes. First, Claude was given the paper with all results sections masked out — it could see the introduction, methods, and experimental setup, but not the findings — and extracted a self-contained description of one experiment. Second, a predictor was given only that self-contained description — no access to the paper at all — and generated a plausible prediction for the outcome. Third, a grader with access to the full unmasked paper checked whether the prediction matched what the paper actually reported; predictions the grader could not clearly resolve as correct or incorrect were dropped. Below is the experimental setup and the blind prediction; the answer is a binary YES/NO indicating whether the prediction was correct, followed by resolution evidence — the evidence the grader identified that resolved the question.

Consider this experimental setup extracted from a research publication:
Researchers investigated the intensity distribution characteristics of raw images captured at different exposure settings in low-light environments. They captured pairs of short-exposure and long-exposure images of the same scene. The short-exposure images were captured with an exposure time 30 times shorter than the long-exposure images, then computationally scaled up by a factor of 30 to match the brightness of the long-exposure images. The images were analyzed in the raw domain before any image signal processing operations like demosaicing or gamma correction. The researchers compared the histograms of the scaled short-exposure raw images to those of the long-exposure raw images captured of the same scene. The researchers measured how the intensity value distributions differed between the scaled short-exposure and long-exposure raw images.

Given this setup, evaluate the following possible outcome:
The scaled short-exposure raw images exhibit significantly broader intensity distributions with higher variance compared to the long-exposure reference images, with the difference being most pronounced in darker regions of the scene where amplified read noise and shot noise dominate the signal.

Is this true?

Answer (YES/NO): NO